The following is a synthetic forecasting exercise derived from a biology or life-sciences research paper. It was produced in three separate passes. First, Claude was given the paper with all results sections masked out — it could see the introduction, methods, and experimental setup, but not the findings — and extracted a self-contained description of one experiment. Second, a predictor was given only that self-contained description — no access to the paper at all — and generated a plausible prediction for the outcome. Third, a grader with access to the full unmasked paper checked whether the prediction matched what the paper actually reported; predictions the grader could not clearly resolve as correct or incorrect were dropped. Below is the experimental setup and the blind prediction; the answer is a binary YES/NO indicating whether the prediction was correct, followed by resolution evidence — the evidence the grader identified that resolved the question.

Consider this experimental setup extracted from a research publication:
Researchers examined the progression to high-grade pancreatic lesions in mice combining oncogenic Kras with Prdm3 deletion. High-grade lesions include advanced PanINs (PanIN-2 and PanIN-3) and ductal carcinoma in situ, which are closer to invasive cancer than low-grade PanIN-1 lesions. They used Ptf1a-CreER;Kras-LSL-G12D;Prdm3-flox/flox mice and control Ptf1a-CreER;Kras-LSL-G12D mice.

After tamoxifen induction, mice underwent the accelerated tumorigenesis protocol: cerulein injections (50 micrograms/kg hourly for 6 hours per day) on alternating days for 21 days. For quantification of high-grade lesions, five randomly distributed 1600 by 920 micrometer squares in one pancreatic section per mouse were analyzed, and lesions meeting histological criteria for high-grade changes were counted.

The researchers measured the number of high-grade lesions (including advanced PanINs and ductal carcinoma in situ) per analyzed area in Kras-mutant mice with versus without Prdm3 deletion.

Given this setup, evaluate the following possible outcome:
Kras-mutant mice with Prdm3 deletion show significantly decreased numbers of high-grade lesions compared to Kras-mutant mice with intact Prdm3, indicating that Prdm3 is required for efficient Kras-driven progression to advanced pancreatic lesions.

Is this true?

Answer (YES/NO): NO